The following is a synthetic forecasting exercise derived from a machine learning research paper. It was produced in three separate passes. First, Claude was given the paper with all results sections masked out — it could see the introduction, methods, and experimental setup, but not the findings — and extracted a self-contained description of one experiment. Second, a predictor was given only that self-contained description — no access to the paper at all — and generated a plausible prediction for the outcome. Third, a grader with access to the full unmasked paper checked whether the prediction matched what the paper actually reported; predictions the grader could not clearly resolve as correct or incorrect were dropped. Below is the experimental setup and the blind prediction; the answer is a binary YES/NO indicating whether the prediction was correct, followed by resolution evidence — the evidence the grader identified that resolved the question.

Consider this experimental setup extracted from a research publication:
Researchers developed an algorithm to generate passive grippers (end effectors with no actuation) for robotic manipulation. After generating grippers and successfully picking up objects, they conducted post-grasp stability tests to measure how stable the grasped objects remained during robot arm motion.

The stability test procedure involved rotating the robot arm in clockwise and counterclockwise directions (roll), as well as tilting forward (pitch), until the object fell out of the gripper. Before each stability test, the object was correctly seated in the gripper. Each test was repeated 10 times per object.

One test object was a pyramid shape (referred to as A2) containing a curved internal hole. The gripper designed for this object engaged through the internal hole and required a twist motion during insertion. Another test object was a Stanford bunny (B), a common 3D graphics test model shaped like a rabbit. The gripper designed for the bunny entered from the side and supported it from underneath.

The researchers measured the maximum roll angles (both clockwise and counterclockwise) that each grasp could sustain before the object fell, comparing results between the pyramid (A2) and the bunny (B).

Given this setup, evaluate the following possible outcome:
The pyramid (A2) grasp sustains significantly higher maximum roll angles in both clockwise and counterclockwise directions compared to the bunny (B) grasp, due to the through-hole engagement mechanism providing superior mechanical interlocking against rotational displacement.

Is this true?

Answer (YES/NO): YES